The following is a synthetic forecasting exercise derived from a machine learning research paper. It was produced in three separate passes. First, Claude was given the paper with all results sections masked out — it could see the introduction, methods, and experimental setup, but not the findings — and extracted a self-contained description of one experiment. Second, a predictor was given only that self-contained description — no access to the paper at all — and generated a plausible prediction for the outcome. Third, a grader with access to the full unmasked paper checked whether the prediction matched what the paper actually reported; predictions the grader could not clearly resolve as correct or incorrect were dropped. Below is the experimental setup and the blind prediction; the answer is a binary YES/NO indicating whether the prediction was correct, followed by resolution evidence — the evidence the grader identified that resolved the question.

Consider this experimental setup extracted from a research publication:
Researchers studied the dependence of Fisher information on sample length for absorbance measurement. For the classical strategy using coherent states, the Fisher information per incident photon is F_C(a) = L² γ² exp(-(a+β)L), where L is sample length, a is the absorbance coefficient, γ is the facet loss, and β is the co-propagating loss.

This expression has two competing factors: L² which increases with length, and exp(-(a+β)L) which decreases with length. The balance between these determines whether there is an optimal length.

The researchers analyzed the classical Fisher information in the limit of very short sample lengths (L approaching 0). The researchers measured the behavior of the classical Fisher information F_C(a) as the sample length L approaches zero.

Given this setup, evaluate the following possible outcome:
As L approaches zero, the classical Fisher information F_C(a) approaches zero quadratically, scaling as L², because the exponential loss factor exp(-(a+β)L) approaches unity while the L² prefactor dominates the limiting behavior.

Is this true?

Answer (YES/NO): YES